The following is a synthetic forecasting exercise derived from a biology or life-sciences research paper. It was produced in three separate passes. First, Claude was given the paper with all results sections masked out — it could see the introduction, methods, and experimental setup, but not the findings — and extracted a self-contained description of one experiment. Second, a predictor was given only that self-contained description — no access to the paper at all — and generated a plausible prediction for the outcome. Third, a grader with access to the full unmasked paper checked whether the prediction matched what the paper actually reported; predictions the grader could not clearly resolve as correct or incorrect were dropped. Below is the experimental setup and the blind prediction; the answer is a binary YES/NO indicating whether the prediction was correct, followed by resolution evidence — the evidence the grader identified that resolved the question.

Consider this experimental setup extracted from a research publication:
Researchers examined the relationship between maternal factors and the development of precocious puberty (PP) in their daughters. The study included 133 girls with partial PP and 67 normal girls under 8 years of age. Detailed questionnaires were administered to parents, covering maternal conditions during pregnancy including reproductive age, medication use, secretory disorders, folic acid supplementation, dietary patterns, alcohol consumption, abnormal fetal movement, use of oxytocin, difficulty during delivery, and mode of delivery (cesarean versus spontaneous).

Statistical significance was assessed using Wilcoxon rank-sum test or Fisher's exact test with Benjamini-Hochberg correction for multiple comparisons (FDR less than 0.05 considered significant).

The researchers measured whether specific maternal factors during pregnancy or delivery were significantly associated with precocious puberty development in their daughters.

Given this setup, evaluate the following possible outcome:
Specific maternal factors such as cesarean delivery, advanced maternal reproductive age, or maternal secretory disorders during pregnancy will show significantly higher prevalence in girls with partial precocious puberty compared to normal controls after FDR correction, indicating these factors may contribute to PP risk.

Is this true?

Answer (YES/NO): NO